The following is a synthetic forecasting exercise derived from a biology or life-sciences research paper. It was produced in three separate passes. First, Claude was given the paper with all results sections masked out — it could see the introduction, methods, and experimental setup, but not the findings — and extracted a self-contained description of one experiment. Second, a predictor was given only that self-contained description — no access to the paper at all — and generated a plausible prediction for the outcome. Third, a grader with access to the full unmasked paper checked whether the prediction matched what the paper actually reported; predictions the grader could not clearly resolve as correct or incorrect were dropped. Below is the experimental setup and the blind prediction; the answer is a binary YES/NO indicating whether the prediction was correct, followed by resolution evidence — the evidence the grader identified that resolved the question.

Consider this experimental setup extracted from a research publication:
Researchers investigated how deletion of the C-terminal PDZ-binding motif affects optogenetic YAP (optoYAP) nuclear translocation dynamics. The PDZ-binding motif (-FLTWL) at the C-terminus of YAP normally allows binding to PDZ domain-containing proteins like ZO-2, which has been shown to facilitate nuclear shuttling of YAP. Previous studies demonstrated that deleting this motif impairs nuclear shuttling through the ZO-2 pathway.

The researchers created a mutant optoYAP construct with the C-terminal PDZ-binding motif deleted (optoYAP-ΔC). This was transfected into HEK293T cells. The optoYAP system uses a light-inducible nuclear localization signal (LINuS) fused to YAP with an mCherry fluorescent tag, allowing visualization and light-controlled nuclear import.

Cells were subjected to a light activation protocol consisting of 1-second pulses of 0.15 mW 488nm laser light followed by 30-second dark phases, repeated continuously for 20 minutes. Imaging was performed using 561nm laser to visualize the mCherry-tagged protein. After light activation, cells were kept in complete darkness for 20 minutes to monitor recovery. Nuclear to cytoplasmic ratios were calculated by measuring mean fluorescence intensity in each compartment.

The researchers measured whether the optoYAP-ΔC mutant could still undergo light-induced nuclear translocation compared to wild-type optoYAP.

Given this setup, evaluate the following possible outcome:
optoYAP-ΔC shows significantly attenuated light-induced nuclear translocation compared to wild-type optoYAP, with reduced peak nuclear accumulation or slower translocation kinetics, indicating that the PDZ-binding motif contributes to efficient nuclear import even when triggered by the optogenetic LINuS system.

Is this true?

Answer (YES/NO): NO